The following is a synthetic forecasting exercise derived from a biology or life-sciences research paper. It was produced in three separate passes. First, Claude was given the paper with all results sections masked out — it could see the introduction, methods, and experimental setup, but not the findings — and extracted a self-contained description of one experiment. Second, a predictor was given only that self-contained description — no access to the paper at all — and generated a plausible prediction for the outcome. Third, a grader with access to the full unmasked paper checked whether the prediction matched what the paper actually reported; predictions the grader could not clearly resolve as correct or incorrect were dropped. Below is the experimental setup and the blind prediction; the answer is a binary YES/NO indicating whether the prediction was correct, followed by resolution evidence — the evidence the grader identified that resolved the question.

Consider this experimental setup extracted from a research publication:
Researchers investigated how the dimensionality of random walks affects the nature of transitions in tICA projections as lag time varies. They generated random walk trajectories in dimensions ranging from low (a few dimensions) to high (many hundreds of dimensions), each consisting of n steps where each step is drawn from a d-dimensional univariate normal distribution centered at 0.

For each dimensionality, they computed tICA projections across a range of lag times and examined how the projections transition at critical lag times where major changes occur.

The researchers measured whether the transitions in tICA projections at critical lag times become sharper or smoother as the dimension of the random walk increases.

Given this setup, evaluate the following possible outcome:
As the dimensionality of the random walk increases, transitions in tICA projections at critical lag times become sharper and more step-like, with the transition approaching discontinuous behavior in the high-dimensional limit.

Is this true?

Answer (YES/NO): YES